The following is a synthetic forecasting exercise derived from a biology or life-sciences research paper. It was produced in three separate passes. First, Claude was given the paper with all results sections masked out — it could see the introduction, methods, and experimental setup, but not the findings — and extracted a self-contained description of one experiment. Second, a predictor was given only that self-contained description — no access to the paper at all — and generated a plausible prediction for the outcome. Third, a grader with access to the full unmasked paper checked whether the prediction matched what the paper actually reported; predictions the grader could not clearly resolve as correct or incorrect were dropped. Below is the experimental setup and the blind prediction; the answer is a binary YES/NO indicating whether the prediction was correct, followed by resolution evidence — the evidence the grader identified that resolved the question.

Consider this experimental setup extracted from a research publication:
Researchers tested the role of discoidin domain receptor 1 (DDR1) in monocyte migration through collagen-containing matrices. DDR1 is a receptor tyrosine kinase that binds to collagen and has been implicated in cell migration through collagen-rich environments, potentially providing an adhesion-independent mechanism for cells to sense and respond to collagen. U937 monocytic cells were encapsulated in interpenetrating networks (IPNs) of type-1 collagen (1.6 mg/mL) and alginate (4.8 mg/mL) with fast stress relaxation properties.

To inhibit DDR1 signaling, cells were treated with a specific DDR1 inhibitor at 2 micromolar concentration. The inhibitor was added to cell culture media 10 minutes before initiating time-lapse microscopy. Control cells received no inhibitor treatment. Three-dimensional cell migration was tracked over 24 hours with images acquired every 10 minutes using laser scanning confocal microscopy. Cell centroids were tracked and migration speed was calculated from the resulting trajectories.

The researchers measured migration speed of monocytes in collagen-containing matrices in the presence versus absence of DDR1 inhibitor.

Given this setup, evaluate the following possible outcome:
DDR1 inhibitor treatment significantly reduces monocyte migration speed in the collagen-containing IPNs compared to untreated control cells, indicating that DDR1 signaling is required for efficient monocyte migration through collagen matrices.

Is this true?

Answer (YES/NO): NO